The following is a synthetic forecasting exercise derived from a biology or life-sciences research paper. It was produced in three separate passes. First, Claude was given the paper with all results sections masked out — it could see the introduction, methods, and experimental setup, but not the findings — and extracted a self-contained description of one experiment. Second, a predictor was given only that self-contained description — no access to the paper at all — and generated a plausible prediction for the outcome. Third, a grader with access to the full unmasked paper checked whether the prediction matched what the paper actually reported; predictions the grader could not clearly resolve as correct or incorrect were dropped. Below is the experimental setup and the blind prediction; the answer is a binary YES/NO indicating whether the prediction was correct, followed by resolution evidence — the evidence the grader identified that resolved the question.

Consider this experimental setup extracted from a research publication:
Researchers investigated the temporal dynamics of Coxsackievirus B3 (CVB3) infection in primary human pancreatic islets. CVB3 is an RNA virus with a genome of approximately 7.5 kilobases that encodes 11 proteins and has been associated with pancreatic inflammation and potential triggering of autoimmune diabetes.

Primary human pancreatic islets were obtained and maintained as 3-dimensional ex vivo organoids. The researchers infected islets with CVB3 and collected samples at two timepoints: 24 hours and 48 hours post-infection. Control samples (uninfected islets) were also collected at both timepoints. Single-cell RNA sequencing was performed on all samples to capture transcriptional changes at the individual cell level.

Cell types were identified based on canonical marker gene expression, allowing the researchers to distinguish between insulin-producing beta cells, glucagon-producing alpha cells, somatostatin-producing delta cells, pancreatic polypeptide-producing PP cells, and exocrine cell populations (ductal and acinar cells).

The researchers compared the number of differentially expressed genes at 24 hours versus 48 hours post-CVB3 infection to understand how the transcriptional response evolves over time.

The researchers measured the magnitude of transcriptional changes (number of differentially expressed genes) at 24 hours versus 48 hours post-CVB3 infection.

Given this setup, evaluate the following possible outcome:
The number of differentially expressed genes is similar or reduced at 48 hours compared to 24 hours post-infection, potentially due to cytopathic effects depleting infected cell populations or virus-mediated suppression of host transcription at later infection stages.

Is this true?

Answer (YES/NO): NO